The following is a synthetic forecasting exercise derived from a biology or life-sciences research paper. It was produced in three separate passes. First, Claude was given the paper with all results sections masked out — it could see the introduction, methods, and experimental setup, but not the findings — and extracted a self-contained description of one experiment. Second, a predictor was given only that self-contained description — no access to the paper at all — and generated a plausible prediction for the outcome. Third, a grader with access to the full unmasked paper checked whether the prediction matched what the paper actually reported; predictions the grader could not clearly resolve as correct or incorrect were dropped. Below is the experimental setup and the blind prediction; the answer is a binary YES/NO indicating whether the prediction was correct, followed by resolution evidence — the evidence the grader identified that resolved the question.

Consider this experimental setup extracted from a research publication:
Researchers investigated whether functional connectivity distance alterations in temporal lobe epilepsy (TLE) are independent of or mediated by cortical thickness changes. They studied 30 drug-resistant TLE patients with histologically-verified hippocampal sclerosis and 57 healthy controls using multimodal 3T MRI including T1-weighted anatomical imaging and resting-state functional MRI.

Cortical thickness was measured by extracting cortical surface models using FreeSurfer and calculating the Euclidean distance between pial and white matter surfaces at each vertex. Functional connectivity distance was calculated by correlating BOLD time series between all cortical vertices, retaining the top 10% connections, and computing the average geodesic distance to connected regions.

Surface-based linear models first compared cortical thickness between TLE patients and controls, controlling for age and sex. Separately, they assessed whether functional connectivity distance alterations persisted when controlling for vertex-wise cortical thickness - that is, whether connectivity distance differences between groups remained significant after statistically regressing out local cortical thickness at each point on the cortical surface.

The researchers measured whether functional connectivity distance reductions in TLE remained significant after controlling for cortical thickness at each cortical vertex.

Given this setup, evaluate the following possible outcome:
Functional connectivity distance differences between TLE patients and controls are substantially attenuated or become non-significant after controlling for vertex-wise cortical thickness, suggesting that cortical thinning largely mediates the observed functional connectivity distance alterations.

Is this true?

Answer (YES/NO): NO